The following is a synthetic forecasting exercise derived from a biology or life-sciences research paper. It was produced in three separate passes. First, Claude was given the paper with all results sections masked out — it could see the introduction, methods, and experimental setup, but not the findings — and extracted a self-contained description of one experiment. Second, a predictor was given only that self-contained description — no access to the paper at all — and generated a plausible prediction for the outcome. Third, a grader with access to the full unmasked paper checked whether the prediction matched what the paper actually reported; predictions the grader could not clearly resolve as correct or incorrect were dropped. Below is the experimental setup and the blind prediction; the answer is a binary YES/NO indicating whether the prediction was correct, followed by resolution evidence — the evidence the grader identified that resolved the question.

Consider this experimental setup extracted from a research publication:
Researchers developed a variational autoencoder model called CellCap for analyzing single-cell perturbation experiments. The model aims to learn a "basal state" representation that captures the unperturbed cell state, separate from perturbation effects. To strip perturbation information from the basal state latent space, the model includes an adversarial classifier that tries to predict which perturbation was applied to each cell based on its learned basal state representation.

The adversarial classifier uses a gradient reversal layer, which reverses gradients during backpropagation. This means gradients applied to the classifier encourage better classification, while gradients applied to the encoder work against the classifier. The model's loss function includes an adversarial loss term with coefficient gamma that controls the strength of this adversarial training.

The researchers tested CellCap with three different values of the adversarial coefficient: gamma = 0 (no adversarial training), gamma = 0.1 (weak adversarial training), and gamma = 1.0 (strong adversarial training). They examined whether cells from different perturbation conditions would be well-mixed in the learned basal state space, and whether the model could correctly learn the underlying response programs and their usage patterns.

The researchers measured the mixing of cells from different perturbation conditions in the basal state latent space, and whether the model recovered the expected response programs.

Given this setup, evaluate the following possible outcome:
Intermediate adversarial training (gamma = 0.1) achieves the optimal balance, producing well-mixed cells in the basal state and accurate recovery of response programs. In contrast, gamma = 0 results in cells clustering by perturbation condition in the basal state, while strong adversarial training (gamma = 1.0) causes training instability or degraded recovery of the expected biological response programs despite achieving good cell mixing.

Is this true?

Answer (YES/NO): NO